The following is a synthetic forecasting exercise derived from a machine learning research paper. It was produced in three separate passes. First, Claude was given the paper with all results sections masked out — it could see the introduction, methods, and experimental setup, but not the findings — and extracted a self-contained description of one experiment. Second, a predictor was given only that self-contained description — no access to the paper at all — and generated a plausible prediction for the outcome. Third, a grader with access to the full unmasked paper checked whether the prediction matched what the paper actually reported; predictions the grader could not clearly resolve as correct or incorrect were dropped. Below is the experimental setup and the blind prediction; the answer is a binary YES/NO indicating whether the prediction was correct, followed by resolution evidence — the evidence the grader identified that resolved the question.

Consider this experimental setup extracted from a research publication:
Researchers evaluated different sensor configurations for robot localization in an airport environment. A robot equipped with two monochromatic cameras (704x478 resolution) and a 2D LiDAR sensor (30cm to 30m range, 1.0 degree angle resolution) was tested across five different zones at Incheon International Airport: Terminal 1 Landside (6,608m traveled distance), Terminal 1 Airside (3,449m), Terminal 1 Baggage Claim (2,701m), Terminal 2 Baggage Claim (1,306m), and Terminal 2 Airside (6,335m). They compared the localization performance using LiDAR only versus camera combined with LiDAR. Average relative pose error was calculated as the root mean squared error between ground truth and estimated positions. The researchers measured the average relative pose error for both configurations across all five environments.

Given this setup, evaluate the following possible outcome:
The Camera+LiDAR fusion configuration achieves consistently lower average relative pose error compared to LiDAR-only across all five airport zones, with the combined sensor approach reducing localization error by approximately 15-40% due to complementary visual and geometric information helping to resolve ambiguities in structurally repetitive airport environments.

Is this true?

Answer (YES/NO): NO